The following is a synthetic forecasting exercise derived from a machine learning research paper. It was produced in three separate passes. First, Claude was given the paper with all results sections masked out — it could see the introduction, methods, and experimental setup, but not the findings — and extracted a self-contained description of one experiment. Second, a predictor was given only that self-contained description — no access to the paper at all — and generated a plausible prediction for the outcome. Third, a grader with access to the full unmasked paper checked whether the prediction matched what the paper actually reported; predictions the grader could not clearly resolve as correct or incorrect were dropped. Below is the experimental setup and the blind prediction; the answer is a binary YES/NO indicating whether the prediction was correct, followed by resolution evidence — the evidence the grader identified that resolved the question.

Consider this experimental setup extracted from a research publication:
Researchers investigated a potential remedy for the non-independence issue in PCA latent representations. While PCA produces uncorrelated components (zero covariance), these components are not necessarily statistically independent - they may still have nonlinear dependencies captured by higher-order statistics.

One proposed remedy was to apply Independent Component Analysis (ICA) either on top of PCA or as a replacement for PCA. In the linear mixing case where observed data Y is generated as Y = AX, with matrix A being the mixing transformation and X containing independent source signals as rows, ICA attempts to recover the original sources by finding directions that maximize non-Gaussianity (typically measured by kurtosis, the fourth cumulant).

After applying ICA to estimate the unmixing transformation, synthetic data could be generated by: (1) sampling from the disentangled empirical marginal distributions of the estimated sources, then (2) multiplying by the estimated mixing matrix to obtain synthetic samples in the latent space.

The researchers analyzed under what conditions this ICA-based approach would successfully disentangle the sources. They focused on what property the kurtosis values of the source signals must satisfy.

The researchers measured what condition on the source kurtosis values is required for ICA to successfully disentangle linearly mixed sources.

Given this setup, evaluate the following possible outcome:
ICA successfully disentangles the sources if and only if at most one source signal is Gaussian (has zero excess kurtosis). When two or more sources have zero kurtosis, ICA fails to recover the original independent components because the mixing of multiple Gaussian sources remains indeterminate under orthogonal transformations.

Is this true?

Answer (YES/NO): YES